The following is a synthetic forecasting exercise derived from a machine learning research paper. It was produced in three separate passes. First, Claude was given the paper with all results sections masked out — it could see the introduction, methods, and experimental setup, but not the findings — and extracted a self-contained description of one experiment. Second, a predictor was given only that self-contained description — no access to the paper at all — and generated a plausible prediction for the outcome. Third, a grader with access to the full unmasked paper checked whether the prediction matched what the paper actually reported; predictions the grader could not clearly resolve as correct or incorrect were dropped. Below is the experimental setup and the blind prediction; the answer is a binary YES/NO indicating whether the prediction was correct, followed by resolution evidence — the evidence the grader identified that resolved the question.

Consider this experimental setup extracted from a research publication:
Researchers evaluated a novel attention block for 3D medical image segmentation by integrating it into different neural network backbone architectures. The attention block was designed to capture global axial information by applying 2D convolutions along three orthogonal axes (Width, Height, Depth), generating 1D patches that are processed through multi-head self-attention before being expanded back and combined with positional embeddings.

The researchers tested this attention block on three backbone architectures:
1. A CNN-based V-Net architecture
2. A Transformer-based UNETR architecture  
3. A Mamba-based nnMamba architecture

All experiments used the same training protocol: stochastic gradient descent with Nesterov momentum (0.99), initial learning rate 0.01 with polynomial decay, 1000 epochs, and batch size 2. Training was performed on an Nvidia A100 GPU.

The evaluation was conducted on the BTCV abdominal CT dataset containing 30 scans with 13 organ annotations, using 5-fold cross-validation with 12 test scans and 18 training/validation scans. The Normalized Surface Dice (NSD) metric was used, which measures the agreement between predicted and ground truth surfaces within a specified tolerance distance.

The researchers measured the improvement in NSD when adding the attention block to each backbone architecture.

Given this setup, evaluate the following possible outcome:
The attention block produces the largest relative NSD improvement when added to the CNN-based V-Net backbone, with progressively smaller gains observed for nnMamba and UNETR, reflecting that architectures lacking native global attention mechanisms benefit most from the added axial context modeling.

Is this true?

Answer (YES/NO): NO